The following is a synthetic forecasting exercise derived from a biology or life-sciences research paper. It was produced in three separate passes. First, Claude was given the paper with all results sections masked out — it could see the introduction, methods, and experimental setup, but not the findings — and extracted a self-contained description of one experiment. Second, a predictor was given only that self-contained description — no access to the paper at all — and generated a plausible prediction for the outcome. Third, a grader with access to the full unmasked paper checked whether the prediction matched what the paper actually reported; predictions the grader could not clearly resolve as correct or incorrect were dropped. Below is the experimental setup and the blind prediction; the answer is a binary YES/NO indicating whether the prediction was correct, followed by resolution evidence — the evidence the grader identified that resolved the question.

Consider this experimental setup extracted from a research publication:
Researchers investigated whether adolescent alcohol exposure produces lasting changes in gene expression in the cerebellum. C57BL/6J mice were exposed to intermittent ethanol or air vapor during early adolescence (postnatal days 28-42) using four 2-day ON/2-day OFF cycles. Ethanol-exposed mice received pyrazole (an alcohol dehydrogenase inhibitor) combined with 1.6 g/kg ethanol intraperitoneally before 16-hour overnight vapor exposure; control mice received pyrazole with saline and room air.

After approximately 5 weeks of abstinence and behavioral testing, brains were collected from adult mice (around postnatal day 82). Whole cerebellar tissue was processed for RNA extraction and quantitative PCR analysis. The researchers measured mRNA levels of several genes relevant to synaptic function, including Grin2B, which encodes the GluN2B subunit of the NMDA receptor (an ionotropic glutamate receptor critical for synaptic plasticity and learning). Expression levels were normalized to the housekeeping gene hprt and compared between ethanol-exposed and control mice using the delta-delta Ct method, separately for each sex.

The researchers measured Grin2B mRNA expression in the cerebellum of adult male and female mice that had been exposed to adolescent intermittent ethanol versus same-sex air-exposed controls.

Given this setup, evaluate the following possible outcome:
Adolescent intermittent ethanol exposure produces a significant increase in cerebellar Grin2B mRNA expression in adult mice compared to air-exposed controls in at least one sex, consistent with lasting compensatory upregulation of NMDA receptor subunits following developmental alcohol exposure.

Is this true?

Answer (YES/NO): YES